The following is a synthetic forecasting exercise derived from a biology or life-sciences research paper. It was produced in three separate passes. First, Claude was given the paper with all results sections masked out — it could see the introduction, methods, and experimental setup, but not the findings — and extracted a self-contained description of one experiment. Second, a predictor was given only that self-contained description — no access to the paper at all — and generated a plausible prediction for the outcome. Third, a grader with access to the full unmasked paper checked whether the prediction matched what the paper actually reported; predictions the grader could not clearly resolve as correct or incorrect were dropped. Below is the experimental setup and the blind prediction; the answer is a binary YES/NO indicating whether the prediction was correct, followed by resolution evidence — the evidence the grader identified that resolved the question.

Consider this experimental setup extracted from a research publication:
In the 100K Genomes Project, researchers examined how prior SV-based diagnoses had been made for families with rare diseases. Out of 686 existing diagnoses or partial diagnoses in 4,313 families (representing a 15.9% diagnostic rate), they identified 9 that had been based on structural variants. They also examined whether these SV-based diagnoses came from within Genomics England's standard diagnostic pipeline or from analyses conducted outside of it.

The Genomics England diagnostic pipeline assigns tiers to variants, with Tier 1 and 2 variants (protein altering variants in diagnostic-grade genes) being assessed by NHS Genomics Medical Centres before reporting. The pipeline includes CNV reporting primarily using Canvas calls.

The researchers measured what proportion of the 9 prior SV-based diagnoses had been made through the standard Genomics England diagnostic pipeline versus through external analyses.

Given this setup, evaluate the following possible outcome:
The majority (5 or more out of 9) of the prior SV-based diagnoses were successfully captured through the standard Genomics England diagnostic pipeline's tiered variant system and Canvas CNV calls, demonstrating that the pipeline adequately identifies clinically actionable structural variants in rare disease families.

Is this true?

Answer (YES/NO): NO